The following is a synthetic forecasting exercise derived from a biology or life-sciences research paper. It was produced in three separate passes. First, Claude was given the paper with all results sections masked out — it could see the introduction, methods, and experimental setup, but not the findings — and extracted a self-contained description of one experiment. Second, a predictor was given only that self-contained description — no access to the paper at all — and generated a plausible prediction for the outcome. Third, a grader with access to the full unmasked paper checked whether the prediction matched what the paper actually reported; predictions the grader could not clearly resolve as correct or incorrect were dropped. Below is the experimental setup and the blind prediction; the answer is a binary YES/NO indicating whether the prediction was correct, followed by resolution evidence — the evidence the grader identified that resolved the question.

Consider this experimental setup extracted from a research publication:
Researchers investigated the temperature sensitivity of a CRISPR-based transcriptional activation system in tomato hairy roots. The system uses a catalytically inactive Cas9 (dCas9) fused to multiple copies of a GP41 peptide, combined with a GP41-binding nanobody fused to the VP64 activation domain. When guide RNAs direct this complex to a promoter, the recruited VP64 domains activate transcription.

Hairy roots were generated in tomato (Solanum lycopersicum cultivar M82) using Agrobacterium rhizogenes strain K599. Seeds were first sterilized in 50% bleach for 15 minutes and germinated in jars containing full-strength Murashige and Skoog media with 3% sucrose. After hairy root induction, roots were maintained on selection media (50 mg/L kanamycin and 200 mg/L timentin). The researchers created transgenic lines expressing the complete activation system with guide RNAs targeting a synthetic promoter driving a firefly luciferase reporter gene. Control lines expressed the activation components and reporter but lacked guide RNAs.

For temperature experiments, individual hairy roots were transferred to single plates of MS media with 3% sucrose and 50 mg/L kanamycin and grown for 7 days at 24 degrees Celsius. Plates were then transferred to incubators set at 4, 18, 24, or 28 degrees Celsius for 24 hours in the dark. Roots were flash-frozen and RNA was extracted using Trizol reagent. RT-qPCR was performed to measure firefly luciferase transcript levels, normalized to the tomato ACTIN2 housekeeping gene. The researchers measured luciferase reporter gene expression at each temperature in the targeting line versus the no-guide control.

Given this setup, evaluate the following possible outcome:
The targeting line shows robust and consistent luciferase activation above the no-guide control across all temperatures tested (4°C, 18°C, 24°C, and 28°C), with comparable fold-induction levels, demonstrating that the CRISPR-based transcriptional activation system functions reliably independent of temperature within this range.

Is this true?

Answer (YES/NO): NO